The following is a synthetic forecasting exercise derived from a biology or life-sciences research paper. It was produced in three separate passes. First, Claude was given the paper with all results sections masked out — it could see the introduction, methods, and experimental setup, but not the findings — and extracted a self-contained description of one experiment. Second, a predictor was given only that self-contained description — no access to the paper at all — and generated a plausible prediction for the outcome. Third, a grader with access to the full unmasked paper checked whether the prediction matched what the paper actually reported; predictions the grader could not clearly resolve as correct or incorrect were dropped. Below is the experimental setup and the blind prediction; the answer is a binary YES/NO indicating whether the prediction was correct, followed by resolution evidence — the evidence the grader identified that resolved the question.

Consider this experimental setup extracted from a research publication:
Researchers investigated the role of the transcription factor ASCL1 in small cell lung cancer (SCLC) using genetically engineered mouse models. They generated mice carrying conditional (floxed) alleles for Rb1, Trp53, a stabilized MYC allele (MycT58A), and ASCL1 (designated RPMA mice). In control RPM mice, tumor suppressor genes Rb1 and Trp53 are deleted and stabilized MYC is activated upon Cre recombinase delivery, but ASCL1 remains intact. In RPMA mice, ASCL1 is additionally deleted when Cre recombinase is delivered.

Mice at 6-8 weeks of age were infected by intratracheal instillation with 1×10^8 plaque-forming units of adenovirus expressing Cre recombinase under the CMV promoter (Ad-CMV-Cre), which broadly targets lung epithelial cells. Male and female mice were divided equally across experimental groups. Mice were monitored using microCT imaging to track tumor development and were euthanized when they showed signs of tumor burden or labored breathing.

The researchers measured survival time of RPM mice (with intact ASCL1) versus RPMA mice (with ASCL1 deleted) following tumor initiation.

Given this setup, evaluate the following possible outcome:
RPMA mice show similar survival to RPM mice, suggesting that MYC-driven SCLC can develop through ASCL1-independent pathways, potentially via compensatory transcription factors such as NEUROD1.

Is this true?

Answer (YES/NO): NO